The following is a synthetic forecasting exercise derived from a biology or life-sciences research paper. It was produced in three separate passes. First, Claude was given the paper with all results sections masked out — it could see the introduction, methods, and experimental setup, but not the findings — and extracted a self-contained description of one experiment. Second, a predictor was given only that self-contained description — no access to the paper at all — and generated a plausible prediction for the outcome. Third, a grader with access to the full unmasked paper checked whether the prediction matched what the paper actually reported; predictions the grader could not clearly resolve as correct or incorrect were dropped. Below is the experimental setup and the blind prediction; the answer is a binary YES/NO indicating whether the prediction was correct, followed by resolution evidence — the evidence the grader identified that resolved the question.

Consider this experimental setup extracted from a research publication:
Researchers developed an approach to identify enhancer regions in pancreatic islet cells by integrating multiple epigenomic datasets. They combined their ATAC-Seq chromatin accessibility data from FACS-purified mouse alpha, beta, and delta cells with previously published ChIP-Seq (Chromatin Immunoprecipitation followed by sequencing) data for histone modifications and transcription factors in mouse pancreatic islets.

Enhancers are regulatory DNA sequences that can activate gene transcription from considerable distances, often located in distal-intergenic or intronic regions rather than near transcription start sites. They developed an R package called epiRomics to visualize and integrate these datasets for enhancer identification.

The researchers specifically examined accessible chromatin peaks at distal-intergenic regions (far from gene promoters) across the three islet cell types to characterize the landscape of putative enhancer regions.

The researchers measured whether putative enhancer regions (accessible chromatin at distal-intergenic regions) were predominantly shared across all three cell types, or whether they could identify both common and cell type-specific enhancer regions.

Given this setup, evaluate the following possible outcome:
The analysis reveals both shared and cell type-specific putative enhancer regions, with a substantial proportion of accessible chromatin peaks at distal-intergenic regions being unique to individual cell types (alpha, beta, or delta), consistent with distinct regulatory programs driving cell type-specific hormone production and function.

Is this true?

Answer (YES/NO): NO